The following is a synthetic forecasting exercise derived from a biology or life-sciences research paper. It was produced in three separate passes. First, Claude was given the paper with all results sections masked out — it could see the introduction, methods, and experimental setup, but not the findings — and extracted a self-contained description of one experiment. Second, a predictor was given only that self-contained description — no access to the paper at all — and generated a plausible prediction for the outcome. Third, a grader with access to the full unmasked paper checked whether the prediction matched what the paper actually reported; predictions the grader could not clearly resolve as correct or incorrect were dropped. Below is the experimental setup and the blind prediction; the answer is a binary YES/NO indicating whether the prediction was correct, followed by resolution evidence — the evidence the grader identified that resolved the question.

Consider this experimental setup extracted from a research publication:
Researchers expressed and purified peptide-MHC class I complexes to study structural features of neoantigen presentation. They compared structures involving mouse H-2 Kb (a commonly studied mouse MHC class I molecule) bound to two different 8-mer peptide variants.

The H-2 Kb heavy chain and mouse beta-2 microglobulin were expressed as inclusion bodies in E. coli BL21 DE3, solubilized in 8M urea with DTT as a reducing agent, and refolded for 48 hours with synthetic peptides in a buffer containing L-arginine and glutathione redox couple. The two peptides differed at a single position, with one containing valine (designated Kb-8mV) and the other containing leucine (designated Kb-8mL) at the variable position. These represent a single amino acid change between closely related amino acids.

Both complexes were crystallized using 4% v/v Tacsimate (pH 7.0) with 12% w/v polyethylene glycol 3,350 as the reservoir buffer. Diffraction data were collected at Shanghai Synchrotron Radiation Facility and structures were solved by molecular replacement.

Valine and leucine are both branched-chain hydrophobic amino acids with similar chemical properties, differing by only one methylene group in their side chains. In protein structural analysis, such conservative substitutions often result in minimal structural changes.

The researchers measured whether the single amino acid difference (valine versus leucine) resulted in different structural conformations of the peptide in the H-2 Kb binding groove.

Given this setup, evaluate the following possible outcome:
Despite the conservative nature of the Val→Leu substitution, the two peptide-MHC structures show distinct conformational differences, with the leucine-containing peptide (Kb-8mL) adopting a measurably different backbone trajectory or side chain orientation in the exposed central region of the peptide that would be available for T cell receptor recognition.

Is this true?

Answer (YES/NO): NO